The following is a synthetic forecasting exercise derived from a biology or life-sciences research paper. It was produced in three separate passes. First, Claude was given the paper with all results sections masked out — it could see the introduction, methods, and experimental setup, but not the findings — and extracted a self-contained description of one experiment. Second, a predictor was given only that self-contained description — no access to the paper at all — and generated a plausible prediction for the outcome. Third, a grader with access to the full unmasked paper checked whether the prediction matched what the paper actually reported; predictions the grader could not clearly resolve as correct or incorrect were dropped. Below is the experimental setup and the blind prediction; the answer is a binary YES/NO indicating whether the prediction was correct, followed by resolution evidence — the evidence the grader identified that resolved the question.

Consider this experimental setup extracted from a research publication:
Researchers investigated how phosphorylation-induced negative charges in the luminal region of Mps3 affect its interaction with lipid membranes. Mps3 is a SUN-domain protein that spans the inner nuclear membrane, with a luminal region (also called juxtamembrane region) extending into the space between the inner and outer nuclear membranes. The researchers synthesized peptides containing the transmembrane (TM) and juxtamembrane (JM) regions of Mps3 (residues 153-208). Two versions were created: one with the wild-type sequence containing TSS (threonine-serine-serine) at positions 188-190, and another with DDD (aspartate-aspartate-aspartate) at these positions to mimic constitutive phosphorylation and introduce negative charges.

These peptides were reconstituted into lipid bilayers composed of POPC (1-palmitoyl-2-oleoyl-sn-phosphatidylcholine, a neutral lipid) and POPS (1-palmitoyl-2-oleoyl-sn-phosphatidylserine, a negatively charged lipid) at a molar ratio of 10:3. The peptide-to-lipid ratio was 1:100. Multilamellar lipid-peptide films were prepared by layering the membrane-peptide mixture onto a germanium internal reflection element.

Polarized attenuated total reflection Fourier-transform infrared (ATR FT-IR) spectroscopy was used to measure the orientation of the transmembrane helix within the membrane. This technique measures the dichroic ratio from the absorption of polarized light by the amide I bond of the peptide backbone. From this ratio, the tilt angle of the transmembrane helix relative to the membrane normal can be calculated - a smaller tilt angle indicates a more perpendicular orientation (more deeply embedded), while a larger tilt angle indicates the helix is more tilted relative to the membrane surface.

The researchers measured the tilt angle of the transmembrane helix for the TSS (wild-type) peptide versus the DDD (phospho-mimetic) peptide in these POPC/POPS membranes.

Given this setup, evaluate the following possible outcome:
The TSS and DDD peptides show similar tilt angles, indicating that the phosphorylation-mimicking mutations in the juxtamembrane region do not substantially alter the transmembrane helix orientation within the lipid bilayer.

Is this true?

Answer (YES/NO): YES